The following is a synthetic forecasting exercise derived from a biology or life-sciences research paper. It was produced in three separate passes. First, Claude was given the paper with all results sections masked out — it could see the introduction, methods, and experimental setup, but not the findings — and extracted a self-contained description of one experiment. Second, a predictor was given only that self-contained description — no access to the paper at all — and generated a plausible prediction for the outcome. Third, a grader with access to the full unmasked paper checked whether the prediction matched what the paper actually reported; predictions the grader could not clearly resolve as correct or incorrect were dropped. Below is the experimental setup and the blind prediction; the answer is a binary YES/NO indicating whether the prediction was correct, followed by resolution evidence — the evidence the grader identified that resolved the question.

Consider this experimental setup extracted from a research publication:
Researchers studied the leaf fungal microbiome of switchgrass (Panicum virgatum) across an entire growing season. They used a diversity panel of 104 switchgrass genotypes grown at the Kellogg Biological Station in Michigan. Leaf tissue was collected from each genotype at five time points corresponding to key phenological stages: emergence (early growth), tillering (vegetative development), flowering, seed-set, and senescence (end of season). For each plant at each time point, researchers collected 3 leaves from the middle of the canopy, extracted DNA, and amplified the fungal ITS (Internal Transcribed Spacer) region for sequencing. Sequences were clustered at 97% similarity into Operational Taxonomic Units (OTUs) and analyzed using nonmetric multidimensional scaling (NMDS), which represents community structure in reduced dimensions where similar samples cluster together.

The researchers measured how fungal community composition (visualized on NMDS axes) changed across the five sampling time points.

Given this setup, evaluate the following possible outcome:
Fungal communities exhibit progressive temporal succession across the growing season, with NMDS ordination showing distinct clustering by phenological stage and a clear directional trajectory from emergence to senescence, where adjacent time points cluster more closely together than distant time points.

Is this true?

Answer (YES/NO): YES